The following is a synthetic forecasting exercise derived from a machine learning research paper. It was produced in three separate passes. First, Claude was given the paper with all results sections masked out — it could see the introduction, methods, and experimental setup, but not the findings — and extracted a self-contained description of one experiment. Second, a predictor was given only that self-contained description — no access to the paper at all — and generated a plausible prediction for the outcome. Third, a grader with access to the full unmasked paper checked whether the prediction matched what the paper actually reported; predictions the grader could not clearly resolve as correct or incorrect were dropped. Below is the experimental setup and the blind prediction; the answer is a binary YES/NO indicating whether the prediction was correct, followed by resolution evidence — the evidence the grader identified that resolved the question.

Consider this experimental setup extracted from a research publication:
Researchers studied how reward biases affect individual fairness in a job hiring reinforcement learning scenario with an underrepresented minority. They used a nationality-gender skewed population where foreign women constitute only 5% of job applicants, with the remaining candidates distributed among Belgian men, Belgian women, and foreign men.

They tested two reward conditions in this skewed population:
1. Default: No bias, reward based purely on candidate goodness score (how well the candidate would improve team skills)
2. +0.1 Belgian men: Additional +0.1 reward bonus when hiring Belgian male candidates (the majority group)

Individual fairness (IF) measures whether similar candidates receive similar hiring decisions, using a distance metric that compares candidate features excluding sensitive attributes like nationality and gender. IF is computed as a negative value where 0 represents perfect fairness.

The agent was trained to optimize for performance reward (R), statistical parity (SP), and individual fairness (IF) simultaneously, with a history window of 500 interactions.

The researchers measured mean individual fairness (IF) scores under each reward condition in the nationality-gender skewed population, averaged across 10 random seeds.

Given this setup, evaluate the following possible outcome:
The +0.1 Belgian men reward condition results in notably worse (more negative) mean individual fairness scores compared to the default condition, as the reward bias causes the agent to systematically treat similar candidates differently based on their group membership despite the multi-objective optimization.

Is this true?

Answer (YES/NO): NO